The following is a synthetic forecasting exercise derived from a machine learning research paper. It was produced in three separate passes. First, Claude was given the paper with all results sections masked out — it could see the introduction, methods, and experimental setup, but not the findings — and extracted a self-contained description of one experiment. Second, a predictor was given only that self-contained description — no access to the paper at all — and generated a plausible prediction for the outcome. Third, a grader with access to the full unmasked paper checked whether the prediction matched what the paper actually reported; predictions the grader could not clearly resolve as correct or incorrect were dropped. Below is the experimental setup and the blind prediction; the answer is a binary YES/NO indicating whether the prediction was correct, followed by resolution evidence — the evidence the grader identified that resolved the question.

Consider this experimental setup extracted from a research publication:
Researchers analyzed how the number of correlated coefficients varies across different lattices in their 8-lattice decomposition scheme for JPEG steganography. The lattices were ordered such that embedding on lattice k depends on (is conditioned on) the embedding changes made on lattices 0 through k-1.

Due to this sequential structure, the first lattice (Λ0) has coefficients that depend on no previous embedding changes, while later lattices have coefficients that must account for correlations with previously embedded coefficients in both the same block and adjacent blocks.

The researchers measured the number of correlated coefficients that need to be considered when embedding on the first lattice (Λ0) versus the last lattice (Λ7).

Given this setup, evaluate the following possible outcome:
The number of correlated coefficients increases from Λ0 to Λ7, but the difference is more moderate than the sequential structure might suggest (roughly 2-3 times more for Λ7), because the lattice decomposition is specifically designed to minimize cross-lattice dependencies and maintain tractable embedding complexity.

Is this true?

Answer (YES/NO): NO